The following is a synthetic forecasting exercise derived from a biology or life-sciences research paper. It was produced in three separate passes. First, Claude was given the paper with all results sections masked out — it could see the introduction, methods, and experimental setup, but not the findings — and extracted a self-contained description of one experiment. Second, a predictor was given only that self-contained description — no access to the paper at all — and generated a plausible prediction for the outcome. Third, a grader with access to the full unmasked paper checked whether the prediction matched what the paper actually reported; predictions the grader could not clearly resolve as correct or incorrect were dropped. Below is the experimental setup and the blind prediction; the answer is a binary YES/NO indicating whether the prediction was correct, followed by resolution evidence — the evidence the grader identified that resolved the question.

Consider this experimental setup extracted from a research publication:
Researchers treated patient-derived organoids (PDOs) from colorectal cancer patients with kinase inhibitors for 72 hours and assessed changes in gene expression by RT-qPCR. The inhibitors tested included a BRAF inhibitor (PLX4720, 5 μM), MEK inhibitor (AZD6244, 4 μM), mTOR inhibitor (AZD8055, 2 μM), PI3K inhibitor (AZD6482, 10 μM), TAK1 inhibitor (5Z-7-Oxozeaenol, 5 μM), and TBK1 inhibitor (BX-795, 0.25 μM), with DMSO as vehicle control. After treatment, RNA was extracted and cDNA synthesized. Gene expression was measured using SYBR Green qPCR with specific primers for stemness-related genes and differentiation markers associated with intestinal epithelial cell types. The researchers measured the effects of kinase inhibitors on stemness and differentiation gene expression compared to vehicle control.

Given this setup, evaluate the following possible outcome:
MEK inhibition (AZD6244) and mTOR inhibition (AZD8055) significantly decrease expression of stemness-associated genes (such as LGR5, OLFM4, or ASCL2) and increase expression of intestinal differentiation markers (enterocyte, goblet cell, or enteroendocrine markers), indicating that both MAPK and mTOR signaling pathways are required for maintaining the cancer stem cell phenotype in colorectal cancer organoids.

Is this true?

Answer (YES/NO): NO